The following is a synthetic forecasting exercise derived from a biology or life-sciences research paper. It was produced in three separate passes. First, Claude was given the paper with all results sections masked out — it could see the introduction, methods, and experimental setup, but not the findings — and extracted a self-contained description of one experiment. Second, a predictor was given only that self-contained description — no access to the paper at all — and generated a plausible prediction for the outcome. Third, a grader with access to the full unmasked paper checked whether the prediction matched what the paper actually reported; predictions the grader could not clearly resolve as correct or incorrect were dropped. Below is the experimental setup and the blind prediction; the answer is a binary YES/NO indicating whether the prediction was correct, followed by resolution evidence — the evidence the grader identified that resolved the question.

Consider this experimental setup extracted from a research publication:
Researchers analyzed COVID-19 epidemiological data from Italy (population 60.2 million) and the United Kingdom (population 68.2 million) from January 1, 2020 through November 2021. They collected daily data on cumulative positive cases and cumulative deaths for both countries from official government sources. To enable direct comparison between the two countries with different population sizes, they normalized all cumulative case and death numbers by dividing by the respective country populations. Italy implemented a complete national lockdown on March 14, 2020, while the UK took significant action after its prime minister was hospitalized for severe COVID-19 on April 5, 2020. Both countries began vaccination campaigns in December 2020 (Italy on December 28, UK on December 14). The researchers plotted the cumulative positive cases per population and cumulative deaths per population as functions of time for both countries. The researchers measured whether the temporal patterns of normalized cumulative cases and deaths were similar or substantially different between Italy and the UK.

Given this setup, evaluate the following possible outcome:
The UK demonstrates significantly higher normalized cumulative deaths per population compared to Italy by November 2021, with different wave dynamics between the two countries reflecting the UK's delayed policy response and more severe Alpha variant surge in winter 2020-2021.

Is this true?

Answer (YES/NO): NO